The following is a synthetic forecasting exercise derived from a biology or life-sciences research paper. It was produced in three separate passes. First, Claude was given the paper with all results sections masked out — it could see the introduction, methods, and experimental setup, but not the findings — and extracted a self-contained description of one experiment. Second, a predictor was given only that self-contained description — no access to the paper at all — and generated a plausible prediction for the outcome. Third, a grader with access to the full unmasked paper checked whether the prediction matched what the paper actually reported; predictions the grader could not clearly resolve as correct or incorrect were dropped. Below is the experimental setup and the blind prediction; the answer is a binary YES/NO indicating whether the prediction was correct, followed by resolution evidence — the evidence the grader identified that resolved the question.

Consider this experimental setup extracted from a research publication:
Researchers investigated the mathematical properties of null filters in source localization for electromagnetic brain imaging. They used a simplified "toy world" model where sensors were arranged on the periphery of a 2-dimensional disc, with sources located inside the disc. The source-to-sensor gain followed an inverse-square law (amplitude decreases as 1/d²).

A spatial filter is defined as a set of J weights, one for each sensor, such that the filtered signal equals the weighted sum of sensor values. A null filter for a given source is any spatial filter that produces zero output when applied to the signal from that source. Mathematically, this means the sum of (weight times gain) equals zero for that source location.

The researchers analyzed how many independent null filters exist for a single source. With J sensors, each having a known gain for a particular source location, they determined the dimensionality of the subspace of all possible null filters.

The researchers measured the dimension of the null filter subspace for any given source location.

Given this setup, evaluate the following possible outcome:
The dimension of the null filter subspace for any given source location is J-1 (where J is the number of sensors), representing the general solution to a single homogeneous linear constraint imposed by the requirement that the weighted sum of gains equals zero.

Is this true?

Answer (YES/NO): YES